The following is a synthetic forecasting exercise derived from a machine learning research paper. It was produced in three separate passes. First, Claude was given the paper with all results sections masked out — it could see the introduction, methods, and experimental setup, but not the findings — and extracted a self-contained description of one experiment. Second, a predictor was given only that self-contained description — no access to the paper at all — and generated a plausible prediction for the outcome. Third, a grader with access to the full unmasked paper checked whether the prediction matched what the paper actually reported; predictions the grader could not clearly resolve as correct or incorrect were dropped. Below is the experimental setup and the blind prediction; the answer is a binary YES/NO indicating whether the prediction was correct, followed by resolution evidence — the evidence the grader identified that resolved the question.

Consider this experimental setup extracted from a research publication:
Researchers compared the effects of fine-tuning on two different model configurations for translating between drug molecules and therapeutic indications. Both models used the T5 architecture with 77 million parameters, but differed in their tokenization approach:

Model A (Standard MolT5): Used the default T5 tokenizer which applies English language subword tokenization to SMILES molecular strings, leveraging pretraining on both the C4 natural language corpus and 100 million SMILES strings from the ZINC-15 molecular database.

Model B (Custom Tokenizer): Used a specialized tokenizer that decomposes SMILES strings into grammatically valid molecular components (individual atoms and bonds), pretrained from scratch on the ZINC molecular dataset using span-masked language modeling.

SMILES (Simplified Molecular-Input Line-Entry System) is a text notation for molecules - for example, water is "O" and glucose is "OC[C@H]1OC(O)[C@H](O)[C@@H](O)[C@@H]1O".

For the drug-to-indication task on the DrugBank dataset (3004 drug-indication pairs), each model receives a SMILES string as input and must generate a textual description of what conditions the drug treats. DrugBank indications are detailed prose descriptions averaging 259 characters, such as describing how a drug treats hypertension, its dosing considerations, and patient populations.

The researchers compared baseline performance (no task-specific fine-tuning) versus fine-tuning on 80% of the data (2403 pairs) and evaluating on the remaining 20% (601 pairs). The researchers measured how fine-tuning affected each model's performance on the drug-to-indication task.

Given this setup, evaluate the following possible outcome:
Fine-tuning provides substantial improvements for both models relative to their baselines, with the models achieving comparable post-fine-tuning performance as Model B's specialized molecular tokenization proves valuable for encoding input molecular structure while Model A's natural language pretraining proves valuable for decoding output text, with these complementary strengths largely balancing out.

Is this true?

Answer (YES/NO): NO